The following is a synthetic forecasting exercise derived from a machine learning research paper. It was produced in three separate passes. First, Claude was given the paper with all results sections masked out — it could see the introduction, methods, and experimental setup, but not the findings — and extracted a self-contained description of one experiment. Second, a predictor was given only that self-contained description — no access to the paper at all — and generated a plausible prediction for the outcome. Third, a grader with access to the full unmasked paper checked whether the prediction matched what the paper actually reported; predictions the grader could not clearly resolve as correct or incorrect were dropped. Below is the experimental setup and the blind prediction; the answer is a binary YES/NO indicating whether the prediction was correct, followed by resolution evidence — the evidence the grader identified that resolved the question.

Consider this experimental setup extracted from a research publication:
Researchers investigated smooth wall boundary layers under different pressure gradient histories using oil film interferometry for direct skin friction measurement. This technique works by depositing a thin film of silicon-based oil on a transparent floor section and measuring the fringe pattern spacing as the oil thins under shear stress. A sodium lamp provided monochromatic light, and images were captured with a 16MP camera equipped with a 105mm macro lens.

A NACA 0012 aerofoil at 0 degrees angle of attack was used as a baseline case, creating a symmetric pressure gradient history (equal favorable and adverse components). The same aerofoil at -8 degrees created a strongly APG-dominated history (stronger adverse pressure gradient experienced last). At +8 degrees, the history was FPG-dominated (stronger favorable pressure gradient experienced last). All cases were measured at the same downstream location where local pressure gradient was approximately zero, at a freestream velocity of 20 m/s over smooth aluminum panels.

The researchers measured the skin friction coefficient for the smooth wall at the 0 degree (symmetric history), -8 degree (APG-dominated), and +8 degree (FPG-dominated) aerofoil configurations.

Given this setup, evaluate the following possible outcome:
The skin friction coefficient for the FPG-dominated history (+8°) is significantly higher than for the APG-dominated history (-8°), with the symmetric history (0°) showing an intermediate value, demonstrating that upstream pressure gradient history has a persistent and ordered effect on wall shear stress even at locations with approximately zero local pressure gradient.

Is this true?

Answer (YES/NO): YES